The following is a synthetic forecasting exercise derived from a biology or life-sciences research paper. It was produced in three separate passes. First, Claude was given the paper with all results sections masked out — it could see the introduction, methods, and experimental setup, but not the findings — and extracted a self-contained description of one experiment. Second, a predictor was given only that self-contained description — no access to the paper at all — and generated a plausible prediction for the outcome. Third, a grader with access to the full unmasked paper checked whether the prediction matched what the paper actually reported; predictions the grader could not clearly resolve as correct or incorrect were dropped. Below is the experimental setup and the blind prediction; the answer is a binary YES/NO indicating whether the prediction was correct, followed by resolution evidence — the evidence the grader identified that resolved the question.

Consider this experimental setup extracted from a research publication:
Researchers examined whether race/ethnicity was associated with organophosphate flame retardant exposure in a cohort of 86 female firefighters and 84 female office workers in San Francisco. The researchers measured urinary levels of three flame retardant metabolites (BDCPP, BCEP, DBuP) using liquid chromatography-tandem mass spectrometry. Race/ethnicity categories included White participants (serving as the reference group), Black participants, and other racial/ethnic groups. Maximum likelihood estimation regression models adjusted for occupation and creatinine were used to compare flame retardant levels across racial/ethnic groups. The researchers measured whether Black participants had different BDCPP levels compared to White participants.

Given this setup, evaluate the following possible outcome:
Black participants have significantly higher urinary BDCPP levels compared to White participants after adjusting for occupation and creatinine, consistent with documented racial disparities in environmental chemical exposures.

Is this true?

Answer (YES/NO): YES